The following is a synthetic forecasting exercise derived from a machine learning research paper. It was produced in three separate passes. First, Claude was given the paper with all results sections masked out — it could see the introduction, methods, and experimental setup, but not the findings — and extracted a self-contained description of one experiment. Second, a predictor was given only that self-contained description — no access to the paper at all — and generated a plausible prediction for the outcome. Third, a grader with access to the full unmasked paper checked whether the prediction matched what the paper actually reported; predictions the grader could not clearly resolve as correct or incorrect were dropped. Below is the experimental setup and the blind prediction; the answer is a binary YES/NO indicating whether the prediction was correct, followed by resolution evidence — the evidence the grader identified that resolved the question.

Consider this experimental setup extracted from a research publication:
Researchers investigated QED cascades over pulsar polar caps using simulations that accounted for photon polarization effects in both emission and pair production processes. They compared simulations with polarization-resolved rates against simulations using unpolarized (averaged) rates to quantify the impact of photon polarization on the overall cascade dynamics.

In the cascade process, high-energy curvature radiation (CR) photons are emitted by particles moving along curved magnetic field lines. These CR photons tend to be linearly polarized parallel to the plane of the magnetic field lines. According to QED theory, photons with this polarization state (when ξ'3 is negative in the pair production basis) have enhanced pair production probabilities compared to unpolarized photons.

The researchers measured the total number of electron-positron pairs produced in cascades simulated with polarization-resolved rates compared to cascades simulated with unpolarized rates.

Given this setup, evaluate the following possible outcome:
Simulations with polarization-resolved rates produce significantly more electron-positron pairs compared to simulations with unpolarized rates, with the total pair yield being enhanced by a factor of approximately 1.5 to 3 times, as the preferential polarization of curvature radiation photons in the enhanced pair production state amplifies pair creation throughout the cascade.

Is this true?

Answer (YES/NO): NO